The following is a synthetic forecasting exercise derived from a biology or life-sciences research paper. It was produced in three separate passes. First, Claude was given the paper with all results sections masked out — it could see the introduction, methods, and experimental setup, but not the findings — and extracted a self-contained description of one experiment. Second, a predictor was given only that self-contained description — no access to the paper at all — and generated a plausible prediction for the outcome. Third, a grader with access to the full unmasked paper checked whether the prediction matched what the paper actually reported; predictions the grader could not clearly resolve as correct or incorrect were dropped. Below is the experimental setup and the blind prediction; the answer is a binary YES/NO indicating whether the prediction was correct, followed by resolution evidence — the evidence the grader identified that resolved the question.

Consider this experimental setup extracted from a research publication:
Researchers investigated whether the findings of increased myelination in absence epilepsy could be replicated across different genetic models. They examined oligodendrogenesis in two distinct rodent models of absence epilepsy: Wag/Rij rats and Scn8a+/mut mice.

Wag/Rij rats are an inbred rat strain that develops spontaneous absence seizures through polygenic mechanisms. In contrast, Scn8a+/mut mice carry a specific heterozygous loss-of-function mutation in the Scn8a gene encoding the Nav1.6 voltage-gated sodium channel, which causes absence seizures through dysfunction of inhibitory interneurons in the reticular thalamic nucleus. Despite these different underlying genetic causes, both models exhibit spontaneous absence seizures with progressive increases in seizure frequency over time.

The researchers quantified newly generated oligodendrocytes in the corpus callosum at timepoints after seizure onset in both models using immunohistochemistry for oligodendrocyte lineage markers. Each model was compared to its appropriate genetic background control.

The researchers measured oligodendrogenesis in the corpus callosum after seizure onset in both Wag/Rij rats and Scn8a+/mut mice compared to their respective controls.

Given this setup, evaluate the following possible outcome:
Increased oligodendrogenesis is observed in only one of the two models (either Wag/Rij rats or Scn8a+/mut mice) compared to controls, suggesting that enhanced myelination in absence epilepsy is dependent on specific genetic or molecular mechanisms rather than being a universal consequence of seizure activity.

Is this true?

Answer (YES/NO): NO